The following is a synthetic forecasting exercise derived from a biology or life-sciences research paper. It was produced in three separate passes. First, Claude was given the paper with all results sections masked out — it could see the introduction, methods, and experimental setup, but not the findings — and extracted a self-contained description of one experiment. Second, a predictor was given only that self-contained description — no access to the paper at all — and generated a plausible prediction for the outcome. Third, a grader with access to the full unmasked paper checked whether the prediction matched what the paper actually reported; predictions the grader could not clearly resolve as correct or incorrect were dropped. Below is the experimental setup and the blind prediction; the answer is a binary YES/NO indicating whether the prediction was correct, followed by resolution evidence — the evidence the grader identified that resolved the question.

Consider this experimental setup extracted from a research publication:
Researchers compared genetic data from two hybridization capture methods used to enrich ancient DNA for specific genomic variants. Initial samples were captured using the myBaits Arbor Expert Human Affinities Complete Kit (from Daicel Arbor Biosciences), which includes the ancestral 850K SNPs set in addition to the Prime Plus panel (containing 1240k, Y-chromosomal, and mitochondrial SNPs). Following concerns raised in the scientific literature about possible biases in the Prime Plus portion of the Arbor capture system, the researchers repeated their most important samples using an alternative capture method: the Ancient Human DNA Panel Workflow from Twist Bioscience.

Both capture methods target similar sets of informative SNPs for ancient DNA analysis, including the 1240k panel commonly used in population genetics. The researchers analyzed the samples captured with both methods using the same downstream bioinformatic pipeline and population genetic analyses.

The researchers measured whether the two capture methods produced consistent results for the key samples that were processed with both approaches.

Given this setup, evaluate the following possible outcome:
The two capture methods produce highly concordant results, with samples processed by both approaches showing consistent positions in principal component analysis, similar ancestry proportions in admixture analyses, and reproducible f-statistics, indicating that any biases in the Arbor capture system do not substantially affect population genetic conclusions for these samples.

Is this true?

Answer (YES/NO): NO